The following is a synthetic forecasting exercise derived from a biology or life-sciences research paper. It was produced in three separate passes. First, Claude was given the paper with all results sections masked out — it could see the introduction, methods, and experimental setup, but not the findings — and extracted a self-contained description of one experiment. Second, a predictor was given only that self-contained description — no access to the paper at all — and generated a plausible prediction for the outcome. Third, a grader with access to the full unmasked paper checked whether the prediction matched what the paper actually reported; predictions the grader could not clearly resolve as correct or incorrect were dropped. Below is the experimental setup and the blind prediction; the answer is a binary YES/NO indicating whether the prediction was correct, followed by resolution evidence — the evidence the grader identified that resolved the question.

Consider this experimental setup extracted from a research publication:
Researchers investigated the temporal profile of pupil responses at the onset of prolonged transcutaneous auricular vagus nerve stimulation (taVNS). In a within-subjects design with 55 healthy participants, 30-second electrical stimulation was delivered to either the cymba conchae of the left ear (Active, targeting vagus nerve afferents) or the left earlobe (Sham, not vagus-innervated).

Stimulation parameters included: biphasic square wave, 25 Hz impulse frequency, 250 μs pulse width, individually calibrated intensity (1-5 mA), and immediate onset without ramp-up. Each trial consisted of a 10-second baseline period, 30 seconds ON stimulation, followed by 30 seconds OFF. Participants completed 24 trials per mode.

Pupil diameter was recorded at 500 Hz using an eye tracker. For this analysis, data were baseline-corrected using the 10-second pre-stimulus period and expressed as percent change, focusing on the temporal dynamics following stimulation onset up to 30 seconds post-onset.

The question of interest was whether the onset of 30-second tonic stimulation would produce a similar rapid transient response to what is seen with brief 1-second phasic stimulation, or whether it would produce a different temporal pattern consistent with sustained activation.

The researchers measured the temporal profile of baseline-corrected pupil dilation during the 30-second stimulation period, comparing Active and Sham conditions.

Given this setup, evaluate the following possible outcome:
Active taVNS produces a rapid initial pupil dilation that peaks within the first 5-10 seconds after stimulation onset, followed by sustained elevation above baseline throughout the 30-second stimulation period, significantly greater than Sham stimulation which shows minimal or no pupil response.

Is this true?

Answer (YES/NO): NO